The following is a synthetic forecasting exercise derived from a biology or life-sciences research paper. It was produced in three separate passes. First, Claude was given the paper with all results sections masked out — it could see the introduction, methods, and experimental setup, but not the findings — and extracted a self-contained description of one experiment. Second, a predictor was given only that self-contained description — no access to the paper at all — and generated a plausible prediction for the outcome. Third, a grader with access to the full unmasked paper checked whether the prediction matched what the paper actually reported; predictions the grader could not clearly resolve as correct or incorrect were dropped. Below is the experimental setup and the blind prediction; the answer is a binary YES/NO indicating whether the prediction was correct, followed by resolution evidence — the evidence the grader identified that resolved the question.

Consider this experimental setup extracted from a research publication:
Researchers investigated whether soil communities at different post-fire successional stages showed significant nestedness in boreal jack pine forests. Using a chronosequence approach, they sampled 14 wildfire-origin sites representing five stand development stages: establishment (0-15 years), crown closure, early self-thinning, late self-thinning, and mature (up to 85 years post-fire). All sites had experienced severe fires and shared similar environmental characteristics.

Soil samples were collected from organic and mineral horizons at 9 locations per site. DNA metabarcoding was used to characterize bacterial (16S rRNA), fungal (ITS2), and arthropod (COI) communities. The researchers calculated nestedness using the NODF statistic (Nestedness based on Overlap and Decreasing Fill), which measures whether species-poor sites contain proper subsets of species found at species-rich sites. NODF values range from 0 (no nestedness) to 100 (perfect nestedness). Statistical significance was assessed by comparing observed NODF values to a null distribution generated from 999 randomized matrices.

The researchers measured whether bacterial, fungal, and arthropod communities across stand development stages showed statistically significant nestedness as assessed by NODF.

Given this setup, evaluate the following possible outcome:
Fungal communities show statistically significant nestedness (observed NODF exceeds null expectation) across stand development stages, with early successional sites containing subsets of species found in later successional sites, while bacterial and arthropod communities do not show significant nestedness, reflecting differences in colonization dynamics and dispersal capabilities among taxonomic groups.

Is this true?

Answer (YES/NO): NO